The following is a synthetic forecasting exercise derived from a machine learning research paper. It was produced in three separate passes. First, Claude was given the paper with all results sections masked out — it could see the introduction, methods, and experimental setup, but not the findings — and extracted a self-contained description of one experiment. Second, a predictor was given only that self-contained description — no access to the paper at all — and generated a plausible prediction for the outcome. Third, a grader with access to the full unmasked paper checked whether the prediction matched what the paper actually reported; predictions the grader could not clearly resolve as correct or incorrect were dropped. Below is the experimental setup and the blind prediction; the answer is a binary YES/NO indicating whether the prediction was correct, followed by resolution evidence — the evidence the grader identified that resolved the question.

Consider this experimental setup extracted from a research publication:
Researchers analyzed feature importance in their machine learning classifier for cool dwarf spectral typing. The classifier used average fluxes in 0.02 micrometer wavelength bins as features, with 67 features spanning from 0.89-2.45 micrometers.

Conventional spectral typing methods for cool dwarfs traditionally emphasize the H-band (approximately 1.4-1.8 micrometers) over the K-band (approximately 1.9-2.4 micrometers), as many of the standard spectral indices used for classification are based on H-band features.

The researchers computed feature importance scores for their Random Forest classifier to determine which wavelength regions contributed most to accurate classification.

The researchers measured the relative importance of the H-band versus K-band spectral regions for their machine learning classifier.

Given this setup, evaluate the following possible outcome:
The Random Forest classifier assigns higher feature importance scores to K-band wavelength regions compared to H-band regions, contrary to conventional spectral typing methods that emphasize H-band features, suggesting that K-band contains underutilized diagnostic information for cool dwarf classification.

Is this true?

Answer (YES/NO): YES